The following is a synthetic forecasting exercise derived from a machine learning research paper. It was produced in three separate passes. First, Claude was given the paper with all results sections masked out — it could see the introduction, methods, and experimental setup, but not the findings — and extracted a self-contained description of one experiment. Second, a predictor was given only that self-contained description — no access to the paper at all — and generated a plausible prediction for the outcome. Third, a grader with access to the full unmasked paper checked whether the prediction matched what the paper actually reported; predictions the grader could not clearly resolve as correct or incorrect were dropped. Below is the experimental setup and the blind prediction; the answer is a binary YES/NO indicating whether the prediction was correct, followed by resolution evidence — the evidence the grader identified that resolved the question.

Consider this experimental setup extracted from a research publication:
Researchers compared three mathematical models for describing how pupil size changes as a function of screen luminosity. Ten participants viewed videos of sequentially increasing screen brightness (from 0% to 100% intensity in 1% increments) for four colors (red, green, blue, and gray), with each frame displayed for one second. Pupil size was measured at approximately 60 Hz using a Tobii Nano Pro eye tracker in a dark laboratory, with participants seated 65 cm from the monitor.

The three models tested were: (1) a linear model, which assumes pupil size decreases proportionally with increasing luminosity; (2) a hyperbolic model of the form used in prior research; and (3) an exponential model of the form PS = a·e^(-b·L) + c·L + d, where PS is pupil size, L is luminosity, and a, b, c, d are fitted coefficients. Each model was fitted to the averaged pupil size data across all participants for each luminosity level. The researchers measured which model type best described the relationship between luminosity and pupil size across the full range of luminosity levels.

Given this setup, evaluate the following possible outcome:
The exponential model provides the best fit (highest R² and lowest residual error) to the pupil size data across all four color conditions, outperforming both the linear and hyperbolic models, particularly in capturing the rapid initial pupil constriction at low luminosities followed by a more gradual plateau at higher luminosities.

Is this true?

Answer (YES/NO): YES